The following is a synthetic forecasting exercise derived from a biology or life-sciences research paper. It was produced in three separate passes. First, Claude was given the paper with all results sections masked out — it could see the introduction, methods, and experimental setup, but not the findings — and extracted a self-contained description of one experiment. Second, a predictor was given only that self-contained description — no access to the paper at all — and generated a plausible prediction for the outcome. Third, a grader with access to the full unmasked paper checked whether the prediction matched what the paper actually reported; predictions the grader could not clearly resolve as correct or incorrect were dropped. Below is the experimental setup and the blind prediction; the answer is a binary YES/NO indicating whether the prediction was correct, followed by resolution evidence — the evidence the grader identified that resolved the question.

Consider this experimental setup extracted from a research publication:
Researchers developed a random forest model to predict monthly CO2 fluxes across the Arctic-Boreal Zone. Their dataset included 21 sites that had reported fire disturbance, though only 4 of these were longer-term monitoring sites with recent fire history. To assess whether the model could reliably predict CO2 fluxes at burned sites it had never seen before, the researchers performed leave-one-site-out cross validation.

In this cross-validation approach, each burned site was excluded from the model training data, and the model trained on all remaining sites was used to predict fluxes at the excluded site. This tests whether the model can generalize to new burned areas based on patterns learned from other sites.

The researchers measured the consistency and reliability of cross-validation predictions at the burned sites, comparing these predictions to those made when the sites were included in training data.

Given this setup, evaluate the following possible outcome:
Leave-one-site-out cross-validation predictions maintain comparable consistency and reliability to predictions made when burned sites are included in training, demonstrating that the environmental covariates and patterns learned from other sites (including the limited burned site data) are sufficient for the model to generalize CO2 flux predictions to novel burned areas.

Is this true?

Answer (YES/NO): NO